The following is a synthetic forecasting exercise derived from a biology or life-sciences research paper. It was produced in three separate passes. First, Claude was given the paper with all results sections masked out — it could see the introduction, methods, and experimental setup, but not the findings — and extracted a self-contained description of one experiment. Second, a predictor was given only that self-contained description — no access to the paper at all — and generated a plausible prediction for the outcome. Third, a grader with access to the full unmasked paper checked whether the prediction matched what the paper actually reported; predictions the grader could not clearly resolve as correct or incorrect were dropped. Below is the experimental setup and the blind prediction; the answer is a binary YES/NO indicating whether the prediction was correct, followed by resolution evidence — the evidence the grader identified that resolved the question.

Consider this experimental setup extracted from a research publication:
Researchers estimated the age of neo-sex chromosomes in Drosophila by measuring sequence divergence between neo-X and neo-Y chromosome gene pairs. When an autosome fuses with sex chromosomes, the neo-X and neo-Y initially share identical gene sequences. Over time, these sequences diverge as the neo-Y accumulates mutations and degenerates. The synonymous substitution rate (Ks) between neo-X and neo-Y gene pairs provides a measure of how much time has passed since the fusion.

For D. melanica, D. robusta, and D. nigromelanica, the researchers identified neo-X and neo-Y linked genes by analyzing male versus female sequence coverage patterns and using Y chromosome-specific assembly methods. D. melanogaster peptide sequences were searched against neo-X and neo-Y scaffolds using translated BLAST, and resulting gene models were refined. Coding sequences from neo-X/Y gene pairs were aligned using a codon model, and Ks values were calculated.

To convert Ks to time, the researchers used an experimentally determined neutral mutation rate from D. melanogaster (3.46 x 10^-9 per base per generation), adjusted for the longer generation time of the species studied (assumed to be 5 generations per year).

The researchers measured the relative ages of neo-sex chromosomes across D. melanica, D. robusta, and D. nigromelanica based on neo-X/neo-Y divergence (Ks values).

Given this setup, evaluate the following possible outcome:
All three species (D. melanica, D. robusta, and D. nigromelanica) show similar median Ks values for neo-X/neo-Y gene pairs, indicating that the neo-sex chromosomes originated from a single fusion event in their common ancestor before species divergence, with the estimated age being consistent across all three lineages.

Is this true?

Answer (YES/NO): NO